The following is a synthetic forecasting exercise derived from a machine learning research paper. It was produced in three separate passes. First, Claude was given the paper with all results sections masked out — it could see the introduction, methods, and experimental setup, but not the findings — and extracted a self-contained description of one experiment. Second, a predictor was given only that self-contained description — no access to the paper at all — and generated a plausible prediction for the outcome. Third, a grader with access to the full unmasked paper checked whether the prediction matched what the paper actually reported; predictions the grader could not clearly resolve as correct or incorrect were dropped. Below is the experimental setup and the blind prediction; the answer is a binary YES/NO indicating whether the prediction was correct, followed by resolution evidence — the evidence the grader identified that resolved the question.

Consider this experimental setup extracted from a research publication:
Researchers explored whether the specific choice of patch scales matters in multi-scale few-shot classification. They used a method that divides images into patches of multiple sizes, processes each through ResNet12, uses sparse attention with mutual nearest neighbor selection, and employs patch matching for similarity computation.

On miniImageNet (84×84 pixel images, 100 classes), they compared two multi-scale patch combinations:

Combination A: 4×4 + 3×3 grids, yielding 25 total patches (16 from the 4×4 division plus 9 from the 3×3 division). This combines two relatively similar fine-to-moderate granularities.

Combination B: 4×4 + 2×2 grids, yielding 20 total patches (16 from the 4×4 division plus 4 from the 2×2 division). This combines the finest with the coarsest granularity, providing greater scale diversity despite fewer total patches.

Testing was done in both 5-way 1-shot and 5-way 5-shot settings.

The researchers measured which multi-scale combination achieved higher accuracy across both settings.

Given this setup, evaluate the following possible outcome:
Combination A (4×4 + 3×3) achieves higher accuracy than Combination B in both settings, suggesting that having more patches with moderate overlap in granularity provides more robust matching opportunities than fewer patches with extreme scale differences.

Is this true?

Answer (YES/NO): NO